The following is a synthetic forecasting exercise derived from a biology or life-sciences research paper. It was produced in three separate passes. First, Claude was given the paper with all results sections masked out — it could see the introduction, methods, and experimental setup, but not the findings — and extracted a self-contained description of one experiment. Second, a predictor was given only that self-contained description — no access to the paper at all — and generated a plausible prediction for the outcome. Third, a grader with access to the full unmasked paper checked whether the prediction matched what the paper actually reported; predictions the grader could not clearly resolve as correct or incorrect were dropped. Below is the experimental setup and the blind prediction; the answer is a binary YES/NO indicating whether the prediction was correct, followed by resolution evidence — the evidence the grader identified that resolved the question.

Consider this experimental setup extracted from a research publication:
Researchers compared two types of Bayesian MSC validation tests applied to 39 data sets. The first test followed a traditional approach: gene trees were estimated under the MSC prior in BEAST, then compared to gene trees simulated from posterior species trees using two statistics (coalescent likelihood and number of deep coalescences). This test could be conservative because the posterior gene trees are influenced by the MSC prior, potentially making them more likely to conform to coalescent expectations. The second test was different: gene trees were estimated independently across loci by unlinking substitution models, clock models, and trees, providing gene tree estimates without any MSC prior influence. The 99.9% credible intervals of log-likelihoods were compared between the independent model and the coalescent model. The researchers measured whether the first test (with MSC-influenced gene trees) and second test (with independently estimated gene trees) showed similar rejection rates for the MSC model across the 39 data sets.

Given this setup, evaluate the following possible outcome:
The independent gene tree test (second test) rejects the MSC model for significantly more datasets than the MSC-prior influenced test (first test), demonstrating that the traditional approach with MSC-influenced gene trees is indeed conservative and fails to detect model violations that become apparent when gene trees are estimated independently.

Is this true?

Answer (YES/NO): YES